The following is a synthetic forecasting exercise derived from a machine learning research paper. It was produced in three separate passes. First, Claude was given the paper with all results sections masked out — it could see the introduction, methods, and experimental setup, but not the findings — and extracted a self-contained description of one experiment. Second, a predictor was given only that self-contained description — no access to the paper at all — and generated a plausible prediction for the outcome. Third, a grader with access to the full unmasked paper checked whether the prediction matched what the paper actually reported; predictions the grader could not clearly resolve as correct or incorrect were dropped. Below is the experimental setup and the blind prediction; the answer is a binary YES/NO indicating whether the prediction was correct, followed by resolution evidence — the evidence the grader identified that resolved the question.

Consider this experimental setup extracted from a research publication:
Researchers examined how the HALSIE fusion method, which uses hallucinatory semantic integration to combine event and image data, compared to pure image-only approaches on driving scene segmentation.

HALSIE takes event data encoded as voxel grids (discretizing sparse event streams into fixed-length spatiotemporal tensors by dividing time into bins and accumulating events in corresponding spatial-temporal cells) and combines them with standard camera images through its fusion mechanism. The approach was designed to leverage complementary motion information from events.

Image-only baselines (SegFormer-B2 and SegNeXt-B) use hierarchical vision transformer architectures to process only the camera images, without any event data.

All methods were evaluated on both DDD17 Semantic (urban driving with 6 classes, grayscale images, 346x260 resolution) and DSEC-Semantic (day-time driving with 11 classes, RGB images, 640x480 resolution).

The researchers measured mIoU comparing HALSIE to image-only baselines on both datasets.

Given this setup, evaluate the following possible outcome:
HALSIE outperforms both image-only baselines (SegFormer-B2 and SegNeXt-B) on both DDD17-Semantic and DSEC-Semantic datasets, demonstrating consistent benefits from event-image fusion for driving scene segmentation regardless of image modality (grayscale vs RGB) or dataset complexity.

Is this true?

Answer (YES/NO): NO